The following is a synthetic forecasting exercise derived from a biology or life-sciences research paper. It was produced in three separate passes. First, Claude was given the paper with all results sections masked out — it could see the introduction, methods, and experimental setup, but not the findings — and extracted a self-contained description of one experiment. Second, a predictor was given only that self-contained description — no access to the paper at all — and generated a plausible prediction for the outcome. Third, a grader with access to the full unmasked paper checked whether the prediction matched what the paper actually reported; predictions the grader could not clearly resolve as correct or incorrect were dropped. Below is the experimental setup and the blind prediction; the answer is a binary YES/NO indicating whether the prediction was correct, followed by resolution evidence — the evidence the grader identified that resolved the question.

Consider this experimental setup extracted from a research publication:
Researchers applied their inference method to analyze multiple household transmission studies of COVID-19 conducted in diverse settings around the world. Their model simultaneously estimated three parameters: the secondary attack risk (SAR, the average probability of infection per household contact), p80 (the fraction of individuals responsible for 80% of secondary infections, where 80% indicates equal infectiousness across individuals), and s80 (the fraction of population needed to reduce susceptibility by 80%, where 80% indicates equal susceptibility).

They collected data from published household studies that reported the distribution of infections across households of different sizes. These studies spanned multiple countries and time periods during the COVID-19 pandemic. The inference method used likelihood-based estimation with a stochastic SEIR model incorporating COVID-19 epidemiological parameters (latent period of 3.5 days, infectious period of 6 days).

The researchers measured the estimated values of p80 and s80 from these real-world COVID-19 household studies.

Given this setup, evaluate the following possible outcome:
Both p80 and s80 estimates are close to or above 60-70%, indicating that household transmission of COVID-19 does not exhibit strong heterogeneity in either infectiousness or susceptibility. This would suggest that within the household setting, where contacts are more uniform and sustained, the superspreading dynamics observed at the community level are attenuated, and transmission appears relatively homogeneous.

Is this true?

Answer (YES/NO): NO